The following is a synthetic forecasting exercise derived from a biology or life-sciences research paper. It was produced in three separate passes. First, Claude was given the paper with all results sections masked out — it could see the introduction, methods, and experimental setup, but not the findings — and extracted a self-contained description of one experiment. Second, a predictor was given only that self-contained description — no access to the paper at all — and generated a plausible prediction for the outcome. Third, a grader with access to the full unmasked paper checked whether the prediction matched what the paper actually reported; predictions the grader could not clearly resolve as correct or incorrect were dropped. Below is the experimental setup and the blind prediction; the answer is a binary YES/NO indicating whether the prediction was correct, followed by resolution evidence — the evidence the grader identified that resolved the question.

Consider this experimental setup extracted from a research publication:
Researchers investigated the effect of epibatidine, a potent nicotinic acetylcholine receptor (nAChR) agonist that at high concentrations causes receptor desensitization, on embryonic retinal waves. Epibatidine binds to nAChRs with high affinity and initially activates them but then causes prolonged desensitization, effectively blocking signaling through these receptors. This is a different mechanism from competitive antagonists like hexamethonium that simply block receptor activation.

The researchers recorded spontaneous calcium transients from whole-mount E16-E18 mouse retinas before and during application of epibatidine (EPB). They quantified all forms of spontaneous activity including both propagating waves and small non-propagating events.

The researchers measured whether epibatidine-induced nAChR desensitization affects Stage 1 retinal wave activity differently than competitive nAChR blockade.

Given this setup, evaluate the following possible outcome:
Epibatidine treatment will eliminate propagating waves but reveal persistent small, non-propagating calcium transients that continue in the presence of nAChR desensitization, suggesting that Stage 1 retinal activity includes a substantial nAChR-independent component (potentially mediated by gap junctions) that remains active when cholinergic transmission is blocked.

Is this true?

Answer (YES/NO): NO